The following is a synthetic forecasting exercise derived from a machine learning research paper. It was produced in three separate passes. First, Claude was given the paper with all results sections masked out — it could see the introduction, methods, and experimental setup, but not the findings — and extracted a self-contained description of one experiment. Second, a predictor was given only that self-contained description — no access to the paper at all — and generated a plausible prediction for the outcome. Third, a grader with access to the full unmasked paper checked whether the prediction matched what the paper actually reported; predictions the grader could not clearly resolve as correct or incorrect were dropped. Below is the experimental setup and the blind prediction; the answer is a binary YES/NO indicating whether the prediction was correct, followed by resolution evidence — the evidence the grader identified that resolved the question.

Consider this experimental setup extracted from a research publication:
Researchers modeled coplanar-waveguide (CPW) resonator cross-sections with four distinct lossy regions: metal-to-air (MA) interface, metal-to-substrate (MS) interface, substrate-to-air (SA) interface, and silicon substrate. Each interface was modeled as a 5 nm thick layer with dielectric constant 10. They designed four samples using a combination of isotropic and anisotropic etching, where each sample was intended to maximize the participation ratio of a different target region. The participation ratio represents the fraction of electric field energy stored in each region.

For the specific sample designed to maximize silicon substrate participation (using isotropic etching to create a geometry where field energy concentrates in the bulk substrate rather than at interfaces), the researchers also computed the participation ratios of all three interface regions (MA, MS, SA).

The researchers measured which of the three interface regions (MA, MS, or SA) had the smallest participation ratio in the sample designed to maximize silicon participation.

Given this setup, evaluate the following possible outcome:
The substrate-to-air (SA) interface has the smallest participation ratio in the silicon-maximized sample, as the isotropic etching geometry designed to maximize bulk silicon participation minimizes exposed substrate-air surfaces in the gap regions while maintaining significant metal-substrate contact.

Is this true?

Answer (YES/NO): NO